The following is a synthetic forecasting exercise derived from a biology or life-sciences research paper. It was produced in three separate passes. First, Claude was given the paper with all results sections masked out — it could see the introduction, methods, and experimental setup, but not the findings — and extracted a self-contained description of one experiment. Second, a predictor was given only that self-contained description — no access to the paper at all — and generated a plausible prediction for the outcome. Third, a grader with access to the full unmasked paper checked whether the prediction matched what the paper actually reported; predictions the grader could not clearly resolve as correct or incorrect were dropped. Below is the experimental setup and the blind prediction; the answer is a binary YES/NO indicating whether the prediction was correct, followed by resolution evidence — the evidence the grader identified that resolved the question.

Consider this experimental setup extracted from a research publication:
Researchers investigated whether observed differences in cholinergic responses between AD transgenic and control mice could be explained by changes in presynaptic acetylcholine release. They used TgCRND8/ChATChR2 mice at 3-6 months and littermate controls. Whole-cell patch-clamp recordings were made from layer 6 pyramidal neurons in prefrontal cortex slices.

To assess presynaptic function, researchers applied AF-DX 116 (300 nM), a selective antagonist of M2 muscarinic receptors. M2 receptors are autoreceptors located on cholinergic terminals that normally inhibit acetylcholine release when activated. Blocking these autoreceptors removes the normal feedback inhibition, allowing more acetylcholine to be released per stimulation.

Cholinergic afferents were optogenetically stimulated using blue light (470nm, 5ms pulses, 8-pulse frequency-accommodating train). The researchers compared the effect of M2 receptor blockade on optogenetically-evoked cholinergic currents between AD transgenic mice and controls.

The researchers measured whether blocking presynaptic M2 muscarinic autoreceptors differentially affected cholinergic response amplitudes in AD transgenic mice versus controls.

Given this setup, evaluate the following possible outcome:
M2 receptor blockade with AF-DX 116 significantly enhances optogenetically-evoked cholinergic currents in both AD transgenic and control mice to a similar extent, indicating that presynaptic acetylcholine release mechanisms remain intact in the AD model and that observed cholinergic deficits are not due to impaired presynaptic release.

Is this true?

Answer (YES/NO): NO